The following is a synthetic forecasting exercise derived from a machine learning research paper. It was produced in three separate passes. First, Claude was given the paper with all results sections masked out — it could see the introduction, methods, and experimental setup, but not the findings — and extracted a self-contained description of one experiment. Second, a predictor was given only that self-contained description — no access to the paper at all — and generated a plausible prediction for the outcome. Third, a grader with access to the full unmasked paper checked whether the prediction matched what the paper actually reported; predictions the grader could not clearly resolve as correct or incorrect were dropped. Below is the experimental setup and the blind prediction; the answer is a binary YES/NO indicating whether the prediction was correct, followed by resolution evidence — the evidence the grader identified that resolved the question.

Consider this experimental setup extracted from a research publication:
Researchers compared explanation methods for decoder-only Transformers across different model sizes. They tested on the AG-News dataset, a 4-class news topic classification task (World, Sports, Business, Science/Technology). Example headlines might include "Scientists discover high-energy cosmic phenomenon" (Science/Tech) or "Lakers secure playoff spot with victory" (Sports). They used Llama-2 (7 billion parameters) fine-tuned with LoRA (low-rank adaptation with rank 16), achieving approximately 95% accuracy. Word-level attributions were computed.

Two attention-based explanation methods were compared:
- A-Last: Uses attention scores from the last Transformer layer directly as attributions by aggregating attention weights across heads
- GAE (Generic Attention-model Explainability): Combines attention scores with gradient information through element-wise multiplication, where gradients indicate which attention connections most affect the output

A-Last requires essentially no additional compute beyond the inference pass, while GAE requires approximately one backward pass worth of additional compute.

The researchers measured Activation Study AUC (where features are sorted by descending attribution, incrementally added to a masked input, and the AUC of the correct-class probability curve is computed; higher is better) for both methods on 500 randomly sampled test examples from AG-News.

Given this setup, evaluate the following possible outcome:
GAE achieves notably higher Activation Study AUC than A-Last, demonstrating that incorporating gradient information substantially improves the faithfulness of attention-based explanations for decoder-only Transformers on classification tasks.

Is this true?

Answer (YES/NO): NO